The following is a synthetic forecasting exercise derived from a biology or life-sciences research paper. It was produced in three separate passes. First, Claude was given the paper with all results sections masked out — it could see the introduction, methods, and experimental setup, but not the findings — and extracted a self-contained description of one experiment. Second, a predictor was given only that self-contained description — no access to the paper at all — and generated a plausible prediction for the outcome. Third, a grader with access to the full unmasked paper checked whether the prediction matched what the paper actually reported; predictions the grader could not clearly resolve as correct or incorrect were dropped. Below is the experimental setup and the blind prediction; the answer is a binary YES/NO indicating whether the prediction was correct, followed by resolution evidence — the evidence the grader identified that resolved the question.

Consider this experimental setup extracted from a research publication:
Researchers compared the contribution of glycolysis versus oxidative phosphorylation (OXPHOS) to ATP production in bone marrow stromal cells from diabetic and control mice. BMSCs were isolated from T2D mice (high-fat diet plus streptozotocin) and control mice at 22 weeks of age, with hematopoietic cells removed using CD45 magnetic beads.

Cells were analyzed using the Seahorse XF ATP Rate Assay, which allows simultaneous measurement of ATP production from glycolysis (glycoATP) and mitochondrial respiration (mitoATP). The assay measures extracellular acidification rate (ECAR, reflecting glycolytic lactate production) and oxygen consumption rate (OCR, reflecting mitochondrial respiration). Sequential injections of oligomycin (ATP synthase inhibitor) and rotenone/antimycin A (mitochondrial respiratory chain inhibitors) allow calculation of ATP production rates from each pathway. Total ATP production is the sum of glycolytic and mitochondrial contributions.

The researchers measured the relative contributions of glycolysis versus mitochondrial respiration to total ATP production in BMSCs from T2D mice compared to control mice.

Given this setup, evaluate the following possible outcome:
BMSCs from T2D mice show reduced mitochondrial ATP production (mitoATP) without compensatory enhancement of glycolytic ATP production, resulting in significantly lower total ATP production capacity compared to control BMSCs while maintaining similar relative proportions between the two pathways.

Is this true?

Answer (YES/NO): NO